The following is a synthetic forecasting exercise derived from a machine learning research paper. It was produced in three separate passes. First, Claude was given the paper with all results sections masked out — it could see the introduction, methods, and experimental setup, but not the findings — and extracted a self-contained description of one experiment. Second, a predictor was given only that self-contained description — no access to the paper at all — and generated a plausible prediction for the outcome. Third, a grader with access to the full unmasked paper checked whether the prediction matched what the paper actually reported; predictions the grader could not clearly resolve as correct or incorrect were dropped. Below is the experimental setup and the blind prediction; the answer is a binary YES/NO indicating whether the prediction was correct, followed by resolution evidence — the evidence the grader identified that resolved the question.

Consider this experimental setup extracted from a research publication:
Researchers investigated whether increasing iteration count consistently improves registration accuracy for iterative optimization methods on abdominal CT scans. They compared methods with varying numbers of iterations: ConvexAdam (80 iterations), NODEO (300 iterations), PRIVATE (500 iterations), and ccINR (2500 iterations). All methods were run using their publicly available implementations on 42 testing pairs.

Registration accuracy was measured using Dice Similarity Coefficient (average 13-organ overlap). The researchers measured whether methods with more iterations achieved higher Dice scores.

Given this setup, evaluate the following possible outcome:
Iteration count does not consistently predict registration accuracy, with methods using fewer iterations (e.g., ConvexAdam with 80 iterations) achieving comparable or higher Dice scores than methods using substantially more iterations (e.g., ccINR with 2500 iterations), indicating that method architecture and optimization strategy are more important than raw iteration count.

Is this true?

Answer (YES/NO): YES